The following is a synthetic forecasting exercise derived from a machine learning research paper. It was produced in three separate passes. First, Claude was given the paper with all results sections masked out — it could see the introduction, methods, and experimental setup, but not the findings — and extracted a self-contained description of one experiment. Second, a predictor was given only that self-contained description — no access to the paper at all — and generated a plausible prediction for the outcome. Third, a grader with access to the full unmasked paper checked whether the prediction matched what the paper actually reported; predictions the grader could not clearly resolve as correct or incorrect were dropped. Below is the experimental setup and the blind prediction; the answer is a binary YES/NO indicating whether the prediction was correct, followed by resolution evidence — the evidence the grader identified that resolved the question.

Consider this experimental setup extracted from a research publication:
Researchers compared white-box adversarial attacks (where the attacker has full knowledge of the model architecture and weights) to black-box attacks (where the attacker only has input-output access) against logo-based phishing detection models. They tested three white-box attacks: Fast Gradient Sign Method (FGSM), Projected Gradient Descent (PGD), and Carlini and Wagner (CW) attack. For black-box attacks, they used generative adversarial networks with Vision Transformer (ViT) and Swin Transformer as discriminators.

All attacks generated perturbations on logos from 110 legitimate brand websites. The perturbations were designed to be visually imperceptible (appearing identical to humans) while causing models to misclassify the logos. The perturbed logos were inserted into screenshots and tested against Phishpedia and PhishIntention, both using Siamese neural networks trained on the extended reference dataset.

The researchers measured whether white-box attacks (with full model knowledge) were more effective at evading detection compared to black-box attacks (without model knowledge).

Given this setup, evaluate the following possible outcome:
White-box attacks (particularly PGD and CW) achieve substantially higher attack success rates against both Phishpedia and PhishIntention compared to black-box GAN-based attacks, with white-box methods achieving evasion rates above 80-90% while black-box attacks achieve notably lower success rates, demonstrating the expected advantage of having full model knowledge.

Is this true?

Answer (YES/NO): NO